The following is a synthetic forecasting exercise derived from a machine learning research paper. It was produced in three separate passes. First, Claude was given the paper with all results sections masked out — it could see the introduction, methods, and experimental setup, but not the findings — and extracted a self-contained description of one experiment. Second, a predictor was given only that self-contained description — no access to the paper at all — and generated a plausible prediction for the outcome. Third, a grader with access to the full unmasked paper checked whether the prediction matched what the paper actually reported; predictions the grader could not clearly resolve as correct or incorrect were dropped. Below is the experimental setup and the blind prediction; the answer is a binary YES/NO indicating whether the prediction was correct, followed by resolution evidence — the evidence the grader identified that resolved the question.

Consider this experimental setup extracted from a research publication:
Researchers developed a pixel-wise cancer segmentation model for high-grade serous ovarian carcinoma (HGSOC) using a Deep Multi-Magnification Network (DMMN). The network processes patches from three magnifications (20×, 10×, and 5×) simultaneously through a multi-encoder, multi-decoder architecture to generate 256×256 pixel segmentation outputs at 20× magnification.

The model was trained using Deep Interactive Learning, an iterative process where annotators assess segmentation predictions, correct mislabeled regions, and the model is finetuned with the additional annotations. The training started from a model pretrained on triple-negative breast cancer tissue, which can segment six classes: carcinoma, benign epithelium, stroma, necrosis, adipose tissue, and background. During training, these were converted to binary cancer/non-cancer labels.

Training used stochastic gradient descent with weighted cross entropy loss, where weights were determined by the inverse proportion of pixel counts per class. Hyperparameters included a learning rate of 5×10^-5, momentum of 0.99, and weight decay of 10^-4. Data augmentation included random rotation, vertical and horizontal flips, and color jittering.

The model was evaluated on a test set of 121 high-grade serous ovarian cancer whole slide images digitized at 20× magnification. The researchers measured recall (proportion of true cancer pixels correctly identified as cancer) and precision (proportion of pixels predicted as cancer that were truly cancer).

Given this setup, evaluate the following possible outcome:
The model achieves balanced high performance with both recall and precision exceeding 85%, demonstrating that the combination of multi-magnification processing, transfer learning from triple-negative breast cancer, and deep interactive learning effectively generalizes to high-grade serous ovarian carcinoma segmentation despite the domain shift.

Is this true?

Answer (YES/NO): NO